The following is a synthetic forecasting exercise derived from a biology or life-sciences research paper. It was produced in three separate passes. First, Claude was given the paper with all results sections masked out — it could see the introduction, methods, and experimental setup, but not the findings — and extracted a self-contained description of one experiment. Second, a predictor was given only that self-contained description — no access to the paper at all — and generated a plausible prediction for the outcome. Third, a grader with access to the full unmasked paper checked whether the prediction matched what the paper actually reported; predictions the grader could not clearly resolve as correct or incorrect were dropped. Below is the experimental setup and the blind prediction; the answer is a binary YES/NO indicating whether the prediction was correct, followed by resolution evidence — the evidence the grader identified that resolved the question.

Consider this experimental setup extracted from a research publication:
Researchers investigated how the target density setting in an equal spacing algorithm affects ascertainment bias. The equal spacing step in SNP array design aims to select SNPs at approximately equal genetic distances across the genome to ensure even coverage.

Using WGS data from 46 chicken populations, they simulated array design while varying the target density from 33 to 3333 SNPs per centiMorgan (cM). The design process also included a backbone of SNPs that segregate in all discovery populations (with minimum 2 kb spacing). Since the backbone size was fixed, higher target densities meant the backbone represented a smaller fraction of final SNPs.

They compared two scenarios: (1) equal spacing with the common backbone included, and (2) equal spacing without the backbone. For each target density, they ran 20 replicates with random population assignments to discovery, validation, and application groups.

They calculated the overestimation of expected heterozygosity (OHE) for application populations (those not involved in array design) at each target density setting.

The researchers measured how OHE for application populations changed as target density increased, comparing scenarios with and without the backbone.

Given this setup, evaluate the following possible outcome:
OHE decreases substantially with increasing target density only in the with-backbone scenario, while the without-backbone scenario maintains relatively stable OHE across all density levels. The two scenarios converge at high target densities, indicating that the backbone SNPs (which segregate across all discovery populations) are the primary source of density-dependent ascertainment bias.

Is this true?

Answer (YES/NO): YES